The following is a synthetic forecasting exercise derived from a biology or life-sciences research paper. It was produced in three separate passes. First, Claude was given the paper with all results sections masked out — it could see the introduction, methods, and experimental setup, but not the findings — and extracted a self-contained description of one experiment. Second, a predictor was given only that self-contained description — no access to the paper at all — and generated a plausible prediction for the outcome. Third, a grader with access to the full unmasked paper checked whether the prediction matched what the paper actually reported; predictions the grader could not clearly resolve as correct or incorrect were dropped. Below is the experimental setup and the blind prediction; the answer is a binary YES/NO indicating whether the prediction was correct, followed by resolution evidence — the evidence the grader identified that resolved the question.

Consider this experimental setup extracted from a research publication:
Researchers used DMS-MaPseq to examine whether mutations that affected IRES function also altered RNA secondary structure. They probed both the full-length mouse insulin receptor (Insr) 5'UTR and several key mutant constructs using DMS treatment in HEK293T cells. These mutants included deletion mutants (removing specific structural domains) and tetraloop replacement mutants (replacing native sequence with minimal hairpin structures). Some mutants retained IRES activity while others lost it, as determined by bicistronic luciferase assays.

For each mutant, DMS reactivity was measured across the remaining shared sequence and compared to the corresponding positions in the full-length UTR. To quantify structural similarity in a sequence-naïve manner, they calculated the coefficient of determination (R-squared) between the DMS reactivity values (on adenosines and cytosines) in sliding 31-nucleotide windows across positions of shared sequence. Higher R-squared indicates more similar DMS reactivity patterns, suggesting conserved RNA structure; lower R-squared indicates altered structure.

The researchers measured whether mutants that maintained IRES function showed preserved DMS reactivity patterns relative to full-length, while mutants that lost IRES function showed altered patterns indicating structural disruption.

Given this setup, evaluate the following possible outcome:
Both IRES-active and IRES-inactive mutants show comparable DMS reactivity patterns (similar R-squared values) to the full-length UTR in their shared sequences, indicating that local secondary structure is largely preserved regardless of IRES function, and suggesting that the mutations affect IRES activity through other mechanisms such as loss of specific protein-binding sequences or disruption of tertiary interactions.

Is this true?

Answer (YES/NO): YES